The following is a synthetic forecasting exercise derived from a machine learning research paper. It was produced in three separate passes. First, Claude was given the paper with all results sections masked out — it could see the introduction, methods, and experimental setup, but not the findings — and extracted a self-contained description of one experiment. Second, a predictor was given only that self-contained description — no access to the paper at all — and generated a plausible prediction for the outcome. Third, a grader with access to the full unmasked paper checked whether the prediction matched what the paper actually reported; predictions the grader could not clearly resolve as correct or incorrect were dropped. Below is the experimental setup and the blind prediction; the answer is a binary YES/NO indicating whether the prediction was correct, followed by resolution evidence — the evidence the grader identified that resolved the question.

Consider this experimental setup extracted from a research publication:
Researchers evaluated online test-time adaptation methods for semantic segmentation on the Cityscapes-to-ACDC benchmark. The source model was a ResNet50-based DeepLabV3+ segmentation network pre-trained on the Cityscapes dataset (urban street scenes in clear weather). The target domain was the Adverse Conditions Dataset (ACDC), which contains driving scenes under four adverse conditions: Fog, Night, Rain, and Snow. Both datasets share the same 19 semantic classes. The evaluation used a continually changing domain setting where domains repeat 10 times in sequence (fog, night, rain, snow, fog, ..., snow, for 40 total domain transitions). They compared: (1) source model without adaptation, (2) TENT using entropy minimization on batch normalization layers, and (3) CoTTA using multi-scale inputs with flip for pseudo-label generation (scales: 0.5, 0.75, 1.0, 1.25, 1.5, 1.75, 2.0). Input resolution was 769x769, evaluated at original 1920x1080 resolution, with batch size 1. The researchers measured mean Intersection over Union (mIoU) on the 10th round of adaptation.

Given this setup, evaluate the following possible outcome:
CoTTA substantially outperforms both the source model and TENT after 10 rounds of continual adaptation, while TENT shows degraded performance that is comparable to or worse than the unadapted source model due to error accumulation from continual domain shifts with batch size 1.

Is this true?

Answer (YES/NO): YES